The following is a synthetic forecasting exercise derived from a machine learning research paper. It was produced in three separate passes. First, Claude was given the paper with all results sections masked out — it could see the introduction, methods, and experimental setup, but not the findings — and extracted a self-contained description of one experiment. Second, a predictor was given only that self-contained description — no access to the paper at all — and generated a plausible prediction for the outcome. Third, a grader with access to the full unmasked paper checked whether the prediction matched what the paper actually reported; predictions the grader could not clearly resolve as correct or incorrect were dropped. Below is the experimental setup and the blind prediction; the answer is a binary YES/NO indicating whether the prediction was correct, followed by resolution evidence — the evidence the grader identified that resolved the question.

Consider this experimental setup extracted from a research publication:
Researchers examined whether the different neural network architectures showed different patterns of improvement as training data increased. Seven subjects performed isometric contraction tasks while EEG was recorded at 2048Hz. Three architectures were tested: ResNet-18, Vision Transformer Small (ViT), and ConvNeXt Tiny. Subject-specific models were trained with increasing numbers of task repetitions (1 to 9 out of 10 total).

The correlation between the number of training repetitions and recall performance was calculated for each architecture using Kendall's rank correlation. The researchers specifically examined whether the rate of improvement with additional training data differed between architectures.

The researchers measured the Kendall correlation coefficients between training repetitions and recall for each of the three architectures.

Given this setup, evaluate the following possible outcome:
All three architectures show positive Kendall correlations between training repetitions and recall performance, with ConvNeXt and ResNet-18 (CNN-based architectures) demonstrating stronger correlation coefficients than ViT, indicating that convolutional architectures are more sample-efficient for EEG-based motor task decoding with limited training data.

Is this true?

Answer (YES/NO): NO